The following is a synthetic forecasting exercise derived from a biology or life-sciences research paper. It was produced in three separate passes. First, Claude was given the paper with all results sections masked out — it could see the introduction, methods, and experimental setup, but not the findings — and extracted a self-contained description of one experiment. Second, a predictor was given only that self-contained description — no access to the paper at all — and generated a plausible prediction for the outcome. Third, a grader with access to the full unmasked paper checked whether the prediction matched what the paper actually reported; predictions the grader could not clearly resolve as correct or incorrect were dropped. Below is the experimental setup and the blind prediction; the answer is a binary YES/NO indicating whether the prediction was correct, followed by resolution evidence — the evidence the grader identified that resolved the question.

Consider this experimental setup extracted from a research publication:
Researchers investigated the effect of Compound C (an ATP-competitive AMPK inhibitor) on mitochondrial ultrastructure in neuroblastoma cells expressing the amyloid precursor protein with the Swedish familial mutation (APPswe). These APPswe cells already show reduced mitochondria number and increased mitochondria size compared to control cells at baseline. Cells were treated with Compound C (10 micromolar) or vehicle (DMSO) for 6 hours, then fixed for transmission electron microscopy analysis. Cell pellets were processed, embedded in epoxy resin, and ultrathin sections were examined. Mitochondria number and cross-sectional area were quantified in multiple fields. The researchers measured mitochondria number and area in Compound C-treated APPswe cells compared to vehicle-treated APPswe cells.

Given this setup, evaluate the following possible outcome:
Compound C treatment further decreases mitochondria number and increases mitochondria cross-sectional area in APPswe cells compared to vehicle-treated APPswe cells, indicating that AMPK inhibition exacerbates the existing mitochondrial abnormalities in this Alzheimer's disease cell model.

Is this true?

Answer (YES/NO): NO